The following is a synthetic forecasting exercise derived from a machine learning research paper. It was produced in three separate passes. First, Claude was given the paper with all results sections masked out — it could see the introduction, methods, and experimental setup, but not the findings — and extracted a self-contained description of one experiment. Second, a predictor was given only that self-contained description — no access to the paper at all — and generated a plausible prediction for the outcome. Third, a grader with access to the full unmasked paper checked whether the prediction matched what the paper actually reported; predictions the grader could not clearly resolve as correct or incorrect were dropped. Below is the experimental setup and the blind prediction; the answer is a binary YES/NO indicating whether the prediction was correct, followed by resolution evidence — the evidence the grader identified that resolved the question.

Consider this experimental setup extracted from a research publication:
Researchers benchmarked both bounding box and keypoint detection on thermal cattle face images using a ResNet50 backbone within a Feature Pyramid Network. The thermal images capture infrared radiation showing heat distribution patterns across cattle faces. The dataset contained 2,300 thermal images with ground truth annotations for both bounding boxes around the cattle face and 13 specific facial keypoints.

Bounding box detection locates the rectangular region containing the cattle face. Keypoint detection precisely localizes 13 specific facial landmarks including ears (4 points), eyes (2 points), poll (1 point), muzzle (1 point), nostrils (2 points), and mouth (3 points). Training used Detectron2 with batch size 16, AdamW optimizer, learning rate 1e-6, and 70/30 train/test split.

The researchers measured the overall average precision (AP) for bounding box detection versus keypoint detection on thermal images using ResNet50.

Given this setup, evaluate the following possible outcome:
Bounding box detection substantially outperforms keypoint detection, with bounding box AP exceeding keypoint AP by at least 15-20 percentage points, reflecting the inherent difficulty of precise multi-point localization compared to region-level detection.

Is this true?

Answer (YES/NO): NO